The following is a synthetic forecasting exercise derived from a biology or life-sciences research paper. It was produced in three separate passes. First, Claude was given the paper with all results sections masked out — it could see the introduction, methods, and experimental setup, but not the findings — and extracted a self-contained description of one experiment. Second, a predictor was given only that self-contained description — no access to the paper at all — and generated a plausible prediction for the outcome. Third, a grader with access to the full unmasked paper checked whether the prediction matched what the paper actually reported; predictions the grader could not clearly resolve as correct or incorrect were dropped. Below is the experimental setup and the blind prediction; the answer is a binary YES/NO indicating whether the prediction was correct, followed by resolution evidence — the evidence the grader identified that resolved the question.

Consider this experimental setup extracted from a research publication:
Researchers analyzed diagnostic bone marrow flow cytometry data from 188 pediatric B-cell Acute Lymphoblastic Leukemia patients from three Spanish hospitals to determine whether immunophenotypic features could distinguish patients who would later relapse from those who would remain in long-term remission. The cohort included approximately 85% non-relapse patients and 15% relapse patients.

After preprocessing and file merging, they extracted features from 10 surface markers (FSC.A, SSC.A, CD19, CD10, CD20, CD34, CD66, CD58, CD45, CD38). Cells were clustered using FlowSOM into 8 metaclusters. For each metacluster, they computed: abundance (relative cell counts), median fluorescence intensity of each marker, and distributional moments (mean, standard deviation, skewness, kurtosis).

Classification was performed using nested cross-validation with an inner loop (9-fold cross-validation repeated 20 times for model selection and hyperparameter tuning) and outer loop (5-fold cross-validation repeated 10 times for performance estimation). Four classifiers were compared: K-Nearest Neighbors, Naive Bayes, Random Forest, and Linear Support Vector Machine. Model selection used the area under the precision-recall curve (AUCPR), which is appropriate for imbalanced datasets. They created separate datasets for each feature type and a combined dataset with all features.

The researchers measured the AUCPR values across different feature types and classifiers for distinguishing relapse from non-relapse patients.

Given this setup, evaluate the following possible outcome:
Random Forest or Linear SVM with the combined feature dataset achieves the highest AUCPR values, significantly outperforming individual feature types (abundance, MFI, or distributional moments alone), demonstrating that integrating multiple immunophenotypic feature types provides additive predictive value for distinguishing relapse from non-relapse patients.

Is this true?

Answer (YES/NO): NO